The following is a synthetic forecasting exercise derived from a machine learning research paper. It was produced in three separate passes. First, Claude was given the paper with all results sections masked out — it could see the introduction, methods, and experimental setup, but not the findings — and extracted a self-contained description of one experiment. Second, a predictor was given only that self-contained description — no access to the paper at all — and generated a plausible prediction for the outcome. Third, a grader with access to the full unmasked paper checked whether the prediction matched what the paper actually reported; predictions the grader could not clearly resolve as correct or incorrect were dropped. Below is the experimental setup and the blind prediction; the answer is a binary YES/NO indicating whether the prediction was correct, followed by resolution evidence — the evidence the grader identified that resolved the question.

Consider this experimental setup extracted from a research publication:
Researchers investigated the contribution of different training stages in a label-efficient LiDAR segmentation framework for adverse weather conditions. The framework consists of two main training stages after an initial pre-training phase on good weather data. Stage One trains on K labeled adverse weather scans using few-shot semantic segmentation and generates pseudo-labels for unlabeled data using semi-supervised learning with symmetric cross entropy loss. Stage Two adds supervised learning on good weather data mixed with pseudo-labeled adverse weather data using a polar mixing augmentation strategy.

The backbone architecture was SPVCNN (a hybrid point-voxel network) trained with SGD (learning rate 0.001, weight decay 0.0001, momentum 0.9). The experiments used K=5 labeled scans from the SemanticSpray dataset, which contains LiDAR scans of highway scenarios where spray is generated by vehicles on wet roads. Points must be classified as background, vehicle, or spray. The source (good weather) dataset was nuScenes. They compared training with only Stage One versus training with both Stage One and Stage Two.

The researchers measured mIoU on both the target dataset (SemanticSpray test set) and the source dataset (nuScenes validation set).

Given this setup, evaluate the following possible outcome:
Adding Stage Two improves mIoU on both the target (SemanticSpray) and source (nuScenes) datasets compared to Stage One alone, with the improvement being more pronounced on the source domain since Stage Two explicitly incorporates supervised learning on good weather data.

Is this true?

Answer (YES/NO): NO